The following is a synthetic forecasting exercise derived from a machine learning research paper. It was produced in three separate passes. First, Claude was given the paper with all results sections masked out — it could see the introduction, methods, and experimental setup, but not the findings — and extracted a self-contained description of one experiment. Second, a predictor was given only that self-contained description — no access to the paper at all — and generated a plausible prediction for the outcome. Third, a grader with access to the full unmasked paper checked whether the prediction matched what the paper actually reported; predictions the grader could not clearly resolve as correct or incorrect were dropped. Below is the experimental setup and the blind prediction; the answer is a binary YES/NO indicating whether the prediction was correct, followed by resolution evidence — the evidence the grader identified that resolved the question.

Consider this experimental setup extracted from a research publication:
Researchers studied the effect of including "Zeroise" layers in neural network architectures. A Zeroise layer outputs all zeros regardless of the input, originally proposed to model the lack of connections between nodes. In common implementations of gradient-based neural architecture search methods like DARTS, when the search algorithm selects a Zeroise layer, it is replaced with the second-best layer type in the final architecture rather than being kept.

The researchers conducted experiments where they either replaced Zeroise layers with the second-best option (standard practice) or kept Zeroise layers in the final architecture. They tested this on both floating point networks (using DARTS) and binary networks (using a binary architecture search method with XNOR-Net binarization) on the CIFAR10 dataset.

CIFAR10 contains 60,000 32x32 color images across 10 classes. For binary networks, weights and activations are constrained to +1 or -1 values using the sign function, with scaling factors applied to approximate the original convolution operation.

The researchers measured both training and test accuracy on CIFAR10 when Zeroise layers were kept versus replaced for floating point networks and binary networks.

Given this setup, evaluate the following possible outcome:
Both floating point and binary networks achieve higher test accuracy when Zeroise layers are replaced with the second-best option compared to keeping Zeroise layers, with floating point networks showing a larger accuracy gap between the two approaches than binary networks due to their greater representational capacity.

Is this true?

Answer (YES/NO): NO